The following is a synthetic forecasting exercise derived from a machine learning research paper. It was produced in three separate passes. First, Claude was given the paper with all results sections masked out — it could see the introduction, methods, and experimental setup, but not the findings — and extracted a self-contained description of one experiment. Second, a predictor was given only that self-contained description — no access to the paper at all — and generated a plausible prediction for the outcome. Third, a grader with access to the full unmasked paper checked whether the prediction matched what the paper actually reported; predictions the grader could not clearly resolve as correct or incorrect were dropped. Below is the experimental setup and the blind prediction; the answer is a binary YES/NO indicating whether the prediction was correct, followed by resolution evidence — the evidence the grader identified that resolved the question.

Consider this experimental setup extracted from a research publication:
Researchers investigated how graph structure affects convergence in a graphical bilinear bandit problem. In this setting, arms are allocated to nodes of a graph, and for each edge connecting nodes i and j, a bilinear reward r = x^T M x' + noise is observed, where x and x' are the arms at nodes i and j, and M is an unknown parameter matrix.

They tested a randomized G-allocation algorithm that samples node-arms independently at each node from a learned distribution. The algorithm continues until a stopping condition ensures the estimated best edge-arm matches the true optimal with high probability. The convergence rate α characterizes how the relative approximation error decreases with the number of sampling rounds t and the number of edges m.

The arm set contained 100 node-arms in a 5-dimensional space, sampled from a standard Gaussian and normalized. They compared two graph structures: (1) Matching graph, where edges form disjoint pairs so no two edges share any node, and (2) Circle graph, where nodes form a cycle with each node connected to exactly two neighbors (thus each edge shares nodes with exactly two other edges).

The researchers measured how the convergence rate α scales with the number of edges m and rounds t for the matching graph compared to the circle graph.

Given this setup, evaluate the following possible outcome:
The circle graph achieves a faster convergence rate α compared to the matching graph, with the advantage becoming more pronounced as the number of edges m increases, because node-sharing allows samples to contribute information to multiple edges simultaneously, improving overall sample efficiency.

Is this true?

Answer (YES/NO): NO